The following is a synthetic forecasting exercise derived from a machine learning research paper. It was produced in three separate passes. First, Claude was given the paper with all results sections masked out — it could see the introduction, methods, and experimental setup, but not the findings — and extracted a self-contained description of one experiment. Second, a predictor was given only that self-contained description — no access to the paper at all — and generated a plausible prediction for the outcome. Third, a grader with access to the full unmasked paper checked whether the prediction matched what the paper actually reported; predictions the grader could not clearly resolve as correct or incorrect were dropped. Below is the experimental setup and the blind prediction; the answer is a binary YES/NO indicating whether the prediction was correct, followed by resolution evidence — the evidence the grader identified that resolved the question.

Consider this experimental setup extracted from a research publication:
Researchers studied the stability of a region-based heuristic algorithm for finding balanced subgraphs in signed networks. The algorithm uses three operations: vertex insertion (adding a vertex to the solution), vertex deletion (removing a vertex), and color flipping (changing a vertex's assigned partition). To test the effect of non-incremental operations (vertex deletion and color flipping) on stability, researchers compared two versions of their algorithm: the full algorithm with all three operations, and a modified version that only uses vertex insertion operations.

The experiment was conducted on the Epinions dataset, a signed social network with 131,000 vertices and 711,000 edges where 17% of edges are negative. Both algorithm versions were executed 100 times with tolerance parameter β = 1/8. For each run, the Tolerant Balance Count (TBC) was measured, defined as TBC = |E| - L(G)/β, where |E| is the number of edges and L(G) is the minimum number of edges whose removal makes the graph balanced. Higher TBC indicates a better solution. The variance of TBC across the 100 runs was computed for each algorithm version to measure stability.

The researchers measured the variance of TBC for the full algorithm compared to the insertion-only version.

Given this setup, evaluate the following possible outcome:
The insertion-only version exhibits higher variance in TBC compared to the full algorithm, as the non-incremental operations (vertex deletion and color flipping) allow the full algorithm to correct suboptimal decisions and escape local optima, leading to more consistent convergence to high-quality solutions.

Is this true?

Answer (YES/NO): YES